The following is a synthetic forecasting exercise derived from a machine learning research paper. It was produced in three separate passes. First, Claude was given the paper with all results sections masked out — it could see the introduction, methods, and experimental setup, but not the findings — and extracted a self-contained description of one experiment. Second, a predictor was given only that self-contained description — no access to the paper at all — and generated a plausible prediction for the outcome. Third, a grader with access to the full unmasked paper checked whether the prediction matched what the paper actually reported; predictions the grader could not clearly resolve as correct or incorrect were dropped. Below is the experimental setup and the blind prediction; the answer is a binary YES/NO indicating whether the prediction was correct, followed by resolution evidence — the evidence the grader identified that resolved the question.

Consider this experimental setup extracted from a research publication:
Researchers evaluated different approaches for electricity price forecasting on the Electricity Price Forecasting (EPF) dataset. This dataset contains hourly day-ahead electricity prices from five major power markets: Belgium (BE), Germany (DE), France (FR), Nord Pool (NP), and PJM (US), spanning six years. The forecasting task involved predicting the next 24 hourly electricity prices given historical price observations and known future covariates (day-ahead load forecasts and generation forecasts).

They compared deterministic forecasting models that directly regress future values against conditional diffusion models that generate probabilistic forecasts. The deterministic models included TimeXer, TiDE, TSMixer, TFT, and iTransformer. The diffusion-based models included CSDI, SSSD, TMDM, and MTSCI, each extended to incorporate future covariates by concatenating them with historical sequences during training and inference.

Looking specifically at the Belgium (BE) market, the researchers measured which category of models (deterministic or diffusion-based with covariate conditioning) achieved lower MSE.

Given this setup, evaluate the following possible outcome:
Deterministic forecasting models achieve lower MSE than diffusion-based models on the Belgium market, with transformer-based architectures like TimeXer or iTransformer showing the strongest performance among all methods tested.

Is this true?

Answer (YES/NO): NO